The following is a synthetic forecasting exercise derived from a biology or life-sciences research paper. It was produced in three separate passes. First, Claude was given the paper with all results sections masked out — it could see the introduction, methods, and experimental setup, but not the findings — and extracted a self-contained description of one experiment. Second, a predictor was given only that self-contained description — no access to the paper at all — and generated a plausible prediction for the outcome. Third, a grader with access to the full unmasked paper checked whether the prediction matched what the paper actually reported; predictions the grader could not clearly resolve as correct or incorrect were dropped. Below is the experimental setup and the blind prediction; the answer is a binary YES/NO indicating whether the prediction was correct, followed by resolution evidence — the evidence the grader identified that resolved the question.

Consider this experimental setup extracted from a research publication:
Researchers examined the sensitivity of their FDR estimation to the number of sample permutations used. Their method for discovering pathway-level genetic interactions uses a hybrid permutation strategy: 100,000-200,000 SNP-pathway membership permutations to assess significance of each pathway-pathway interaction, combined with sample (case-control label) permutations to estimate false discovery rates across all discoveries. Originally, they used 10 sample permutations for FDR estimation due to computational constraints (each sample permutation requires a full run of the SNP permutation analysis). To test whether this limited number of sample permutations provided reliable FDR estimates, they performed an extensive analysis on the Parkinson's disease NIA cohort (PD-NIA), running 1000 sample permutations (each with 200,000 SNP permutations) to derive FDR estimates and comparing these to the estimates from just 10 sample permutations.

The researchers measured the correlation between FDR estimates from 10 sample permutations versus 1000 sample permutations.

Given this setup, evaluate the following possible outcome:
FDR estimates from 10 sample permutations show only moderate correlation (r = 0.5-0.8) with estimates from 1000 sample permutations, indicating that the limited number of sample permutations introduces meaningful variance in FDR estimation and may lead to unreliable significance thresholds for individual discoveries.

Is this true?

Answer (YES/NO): NO